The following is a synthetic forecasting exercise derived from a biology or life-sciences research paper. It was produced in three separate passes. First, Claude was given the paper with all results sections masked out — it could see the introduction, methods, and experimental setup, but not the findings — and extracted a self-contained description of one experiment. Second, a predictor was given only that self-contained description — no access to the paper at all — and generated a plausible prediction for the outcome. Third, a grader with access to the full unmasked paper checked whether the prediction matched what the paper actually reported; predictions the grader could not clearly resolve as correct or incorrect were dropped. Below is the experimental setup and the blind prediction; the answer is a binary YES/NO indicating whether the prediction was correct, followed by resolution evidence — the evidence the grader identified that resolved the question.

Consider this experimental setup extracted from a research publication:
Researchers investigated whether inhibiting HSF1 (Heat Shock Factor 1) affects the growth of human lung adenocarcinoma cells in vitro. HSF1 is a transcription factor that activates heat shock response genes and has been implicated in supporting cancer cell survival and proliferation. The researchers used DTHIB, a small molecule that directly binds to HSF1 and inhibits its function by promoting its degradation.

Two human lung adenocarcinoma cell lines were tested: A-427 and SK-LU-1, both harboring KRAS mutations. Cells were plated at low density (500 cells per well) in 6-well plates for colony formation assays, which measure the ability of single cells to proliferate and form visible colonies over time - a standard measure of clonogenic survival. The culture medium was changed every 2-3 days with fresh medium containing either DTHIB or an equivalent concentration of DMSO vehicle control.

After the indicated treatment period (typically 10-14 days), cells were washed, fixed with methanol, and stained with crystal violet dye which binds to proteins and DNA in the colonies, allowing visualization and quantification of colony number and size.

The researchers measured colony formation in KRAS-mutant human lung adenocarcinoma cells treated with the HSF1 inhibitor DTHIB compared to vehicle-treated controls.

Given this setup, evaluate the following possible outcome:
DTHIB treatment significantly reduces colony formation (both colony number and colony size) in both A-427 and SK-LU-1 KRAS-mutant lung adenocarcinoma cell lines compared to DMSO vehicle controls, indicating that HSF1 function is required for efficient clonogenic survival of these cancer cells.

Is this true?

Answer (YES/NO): YES